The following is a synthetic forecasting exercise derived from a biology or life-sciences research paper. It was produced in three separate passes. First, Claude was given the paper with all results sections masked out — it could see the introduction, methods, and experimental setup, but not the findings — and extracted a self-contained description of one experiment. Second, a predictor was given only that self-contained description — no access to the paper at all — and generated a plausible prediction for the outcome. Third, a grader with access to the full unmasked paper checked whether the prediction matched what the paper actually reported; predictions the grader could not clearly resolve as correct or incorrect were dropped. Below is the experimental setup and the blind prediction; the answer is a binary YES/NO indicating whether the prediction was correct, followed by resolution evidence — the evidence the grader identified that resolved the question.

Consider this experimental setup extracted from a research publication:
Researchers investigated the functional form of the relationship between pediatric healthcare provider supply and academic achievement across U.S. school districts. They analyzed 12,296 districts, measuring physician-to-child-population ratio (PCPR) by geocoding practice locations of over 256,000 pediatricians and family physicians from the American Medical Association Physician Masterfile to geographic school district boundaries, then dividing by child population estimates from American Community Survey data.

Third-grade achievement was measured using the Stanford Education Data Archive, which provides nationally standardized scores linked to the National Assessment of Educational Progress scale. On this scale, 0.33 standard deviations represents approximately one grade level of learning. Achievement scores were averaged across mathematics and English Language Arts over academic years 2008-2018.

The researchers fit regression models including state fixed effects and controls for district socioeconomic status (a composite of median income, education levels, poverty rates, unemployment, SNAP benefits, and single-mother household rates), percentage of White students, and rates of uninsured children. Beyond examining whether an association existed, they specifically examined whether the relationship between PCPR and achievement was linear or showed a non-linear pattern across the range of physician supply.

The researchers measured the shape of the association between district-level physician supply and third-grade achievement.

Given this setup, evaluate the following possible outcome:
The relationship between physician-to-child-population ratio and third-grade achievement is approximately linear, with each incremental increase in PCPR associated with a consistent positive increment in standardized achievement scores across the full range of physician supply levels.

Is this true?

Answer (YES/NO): NO